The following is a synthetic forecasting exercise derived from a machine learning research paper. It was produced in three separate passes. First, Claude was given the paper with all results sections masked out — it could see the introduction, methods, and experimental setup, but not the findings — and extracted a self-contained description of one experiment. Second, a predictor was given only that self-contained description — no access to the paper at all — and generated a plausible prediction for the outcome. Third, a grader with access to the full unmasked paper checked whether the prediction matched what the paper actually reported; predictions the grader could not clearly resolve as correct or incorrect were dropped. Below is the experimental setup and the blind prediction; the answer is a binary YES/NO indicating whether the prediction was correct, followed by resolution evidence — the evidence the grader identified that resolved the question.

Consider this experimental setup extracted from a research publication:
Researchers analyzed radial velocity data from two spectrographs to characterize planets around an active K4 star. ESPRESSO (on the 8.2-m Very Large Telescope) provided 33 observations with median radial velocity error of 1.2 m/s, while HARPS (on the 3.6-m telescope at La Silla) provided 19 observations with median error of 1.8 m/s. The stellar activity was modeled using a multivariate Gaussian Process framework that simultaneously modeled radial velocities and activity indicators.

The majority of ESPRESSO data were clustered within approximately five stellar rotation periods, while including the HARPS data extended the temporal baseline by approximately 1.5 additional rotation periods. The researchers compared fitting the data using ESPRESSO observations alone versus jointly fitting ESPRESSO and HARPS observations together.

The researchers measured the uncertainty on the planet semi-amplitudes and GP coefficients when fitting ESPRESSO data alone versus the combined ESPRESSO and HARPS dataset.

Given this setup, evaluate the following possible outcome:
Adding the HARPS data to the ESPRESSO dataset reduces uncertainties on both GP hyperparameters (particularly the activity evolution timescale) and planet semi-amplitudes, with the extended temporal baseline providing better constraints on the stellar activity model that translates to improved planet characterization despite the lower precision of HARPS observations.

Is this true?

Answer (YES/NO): YES